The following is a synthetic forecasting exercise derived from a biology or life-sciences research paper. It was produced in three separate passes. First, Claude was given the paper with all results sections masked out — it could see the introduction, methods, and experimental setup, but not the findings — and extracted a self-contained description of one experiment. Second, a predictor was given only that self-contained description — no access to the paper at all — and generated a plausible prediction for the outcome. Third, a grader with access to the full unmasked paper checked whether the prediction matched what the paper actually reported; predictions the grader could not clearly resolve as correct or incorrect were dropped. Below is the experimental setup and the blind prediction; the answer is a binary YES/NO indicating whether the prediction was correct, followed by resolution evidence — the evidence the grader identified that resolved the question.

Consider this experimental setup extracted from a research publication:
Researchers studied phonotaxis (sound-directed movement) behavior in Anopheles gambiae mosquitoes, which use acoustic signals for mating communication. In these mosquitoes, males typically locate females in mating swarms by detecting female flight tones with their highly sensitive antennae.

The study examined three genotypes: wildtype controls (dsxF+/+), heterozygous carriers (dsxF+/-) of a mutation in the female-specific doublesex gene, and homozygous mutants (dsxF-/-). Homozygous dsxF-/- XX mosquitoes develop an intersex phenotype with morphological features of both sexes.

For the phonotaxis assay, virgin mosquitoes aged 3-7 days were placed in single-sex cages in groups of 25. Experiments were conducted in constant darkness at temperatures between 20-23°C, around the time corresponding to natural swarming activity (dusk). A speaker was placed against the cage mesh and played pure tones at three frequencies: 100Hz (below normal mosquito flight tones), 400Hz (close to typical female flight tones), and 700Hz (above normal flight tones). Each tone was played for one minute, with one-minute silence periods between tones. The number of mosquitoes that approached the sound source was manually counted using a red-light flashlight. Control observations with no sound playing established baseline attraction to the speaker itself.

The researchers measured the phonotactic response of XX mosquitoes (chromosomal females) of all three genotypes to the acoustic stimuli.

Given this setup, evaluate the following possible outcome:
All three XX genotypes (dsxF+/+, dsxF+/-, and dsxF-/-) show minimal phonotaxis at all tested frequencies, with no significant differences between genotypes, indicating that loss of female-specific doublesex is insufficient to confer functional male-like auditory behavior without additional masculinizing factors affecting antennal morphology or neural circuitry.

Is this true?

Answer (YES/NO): YES